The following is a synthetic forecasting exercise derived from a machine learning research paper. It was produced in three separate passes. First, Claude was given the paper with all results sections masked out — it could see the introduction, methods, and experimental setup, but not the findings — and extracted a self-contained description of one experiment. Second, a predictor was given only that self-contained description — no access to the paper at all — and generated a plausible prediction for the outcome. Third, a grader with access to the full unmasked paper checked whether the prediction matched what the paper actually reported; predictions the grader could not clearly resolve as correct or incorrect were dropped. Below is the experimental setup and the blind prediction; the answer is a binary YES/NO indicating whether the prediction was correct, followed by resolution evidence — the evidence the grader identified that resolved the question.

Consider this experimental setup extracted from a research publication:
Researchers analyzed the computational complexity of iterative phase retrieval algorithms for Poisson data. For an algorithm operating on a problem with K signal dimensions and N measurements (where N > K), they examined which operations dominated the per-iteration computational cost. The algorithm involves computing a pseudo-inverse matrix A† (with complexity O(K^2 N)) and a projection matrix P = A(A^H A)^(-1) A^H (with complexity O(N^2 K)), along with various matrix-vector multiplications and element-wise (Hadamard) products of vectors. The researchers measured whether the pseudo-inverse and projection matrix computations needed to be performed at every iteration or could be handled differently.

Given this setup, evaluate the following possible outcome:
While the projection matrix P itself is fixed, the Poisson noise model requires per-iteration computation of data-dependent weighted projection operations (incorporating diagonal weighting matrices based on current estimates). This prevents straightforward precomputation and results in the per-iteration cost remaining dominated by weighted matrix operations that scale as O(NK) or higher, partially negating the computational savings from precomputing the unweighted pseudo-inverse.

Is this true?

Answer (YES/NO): NO